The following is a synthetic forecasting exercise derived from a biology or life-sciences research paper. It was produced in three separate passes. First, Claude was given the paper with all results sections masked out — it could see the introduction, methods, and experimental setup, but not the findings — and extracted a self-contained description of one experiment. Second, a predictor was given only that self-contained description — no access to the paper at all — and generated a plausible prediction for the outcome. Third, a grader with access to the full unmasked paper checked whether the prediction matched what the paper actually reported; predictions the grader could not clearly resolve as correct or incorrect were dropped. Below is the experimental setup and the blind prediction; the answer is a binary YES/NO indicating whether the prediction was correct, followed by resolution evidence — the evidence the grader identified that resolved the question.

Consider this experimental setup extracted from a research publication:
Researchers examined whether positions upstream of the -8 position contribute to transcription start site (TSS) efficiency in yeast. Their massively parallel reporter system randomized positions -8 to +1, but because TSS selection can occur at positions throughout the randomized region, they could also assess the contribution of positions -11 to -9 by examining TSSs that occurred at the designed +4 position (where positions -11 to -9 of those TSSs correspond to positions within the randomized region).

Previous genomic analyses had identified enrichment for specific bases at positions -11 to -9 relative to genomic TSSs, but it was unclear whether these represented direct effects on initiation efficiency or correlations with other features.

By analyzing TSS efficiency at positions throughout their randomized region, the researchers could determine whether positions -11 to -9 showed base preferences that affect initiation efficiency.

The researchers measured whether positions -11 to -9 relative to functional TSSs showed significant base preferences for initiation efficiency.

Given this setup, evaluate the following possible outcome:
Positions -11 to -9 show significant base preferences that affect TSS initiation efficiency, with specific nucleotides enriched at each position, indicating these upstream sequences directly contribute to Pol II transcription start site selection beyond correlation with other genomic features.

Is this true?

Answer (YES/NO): NO